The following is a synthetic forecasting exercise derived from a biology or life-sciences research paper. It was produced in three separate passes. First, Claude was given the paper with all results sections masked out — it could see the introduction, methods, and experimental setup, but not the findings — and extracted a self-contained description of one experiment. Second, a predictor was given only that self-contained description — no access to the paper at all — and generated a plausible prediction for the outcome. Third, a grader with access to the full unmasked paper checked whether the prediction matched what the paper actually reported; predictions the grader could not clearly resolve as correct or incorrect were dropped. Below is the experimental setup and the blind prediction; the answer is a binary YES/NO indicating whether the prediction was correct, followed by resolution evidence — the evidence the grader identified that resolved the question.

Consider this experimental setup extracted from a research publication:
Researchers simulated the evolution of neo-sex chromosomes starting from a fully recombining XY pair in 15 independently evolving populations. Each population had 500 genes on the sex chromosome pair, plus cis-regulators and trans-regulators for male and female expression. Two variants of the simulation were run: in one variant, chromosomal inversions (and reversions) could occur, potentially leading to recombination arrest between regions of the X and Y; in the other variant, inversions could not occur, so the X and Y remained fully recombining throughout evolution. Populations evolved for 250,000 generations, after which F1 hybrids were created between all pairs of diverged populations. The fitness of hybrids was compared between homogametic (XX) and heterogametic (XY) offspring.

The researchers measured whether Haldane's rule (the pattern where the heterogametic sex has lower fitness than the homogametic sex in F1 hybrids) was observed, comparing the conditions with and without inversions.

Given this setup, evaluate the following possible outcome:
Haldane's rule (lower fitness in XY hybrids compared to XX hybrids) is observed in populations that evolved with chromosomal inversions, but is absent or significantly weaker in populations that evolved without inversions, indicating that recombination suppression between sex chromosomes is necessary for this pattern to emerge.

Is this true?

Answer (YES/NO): YES